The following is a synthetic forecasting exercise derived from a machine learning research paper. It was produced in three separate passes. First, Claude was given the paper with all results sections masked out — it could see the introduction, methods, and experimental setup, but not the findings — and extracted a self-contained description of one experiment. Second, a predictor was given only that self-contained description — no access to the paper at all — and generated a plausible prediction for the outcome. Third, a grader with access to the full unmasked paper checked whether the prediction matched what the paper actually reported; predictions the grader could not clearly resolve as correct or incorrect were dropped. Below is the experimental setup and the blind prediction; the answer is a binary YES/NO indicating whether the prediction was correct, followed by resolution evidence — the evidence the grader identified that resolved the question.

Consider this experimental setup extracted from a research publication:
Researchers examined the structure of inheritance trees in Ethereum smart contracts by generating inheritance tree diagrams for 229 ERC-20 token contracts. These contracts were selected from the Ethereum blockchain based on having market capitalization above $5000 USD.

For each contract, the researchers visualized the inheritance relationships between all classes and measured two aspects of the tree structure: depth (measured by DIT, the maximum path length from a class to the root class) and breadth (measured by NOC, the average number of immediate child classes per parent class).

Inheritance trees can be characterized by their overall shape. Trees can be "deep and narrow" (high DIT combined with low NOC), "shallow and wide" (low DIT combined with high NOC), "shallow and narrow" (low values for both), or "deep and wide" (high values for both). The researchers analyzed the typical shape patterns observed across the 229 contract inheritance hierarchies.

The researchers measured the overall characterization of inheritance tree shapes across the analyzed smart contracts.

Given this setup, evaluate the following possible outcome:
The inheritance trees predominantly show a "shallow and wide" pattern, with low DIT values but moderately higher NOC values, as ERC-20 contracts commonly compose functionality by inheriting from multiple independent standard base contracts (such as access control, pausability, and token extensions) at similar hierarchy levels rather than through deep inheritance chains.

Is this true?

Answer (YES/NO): NO